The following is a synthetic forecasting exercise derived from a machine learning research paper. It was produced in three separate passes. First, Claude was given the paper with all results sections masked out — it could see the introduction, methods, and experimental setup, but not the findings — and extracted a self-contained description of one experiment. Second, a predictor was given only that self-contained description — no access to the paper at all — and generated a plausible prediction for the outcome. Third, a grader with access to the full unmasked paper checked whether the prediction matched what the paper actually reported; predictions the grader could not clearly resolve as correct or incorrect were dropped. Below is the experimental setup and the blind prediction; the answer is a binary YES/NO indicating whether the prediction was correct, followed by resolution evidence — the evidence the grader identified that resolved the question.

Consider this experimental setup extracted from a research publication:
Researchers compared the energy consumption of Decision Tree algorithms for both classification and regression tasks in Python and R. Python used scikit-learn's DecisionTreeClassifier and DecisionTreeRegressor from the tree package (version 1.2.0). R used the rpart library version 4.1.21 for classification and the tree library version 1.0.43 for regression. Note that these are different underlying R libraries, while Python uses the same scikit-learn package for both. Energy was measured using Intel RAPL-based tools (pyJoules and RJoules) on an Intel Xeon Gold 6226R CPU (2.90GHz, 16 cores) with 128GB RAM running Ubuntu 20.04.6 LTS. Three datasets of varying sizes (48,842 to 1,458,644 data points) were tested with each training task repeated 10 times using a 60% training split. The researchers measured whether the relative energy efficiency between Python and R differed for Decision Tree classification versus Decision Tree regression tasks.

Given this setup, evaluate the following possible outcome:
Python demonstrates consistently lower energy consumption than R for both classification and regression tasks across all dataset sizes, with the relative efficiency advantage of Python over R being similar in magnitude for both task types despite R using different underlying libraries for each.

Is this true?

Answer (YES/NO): NO